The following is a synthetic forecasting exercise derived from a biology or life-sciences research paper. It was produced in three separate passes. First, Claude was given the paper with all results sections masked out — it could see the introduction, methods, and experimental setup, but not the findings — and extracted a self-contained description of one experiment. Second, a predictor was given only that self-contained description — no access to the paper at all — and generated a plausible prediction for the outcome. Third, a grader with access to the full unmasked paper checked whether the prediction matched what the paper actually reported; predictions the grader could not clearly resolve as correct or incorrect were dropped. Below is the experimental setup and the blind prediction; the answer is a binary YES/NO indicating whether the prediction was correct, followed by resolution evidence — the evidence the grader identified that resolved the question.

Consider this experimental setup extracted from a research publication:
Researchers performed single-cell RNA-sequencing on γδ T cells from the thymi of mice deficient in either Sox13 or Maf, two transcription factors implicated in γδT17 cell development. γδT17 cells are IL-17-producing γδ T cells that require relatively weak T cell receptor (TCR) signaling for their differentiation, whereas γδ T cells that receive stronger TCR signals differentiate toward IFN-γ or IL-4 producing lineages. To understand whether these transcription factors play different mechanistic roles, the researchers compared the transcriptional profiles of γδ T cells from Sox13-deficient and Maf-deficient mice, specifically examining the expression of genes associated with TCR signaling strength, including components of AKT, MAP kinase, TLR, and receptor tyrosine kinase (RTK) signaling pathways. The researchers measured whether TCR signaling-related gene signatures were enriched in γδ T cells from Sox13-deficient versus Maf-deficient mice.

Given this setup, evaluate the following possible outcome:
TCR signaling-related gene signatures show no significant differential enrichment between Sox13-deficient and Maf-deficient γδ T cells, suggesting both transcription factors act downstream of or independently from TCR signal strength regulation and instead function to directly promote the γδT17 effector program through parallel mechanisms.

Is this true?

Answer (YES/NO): NO